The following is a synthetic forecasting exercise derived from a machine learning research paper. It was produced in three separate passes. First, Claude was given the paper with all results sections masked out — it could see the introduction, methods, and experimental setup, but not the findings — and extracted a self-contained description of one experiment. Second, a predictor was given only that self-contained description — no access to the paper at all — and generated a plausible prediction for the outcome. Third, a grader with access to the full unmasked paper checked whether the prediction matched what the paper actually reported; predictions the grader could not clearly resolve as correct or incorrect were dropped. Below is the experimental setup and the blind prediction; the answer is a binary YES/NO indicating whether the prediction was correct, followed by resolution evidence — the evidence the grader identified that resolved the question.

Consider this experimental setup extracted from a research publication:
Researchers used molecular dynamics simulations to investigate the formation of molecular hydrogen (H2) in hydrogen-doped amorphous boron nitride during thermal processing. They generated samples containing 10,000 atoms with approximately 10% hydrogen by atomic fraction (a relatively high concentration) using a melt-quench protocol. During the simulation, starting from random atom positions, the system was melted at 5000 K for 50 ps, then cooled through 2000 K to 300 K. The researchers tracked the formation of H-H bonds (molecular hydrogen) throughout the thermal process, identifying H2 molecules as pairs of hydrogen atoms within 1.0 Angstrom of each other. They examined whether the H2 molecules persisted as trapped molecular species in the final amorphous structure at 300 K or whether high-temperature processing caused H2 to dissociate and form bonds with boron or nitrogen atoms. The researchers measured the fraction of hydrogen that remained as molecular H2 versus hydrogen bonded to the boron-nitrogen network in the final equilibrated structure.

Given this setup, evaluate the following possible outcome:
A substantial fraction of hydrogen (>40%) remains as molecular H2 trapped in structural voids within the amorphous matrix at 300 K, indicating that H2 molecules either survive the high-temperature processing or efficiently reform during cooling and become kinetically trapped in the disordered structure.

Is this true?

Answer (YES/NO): NO